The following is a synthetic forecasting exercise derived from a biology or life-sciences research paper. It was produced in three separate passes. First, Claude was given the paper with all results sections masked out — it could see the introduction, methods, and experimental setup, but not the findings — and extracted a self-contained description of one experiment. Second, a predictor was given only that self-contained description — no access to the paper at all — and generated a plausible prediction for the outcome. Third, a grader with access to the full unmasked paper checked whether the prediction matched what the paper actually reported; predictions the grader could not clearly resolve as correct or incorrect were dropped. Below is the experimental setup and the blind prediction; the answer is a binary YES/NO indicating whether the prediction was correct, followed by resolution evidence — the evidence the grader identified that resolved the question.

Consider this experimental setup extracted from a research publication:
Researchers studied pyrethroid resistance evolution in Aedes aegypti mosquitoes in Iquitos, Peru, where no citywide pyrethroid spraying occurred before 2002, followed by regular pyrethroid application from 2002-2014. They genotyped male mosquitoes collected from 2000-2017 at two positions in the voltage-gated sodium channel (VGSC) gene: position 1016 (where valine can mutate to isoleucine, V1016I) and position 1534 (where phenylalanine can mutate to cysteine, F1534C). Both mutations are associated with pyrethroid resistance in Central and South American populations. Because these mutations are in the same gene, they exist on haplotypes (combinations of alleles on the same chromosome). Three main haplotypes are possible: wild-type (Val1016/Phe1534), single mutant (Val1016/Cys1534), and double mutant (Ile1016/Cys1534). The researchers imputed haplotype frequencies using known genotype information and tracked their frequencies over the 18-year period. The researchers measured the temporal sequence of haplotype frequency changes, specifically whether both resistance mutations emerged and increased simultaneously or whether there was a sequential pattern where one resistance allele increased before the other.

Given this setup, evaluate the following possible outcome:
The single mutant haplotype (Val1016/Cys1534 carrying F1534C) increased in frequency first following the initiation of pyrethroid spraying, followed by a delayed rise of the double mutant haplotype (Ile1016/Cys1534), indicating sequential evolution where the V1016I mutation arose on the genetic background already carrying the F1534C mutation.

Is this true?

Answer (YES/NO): YES